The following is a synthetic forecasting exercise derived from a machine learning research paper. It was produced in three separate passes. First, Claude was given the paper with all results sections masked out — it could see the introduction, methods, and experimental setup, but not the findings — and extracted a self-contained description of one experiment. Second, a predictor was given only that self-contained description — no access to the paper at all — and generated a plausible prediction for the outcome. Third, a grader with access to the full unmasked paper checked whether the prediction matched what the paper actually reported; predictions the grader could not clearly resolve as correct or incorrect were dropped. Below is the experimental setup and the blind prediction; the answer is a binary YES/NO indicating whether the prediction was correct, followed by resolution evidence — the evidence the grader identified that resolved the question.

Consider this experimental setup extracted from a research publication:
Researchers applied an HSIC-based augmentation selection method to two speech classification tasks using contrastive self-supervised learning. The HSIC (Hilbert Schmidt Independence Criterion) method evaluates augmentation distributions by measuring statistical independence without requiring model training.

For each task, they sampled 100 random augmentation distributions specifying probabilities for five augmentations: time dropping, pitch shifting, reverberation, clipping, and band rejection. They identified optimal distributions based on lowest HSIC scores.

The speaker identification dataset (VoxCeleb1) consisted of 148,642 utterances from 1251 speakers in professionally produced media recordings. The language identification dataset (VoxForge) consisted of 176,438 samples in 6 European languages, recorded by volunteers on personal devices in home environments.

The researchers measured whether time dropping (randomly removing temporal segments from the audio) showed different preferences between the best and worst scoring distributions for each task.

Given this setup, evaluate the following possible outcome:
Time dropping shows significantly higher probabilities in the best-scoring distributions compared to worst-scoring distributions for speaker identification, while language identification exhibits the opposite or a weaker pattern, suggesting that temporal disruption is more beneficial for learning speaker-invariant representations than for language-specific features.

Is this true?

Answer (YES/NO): YES